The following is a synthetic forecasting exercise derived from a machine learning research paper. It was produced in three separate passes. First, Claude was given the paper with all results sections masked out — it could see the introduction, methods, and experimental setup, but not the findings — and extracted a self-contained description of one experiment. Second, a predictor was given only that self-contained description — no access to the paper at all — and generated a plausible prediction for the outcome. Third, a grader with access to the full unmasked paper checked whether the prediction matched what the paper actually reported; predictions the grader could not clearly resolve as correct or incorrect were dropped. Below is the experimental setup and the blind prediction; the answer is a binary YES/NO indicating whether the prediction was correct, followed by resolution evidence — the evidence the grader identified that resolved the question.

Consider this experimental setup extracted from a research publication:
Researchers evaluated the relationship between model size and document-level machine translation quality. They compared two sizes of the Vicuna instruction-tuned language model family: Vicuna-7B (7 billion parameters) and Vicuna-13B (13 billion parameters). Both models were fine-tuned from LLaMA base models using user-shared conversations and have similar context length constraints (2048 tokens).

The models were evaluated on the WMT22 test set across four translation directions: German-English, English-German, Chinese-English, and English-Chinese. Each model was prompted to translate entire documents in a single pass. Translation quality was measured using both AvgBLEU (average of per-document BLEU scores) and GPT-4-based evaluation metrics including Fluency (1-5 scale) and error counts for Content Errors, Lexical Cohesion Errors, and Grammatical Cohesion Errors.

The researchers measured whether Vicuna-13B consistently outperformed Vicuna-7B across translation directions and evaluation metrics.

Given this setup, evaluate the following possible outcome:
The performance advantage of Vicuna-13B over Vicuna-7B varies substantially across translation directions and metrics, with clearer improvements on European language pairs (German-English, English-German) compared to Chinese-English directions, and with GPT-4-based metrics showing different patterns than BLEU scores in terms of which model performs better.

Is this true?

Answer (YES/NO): NO